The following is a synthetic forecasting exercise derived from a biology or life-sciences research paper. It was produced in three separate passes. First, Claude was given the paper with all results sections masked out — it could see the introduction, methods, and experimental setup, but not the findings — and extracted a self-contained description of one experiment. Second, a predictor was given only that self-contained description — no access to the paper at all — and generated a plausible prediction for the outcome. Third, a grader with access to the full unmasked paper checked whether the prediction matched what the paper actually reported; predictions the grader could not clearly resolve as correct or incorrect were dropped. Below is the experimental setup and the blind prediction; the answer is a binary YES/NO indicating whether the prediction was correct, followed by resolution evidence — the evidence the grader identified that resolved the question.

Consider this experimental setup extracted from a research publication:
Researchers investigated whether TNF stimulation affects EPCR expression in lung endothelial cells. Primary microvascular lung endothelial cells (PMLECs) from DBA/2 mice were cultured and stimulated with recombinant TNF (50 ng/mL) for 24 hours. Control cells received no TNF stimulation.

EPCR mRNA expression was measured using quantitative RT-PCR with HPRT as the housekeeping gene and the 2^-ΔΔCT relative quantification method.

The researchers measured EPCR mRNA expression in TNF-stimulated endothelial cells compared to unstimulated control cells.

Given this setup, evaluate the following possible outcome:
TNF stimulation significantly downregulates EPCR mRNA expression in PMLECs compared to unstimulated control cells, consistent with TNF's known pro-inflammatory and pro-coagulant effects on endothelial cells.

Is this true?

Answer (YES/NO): NO